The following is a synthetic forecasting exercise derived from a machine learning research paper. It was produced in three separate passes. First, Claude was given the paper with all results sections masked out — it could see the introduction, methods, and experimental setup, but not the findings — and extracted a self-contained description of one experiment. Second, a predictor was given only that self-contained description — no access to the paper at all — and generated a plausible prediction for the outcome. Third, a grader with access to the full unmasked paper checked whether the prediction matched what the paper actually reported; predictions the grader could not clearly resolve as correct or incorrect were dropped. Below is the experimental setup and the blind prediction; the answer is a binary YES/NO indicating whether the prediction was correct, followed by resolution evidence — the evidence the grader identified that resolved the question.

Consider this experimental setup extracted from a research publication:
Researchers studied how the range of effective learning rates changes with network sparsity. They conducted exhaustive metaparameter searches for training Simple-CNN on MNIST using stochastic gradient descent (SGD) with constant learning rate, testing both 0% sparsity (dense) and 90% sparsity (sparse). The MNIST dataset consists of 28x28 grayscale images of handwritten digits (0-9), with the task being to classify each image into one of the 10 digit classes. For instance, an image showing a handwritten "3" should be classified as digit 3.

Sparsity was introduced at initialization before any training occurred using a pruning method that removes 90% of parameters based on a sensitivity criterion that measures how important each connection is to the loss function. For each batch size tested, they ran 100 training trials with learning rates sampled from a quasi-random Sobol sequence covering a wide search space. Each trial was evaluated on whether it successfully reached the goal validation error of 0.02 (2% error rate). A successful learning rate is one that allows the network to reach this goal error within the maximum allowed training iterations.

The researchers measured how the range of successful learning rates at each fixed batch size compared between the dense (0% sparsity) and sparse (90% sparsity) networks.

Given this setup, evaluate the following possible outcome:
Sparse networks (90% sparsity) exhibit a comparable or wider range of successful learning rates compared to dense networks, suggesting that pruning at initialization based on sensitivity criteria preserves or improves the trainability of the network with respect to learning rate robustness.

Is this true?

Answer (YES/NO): NO